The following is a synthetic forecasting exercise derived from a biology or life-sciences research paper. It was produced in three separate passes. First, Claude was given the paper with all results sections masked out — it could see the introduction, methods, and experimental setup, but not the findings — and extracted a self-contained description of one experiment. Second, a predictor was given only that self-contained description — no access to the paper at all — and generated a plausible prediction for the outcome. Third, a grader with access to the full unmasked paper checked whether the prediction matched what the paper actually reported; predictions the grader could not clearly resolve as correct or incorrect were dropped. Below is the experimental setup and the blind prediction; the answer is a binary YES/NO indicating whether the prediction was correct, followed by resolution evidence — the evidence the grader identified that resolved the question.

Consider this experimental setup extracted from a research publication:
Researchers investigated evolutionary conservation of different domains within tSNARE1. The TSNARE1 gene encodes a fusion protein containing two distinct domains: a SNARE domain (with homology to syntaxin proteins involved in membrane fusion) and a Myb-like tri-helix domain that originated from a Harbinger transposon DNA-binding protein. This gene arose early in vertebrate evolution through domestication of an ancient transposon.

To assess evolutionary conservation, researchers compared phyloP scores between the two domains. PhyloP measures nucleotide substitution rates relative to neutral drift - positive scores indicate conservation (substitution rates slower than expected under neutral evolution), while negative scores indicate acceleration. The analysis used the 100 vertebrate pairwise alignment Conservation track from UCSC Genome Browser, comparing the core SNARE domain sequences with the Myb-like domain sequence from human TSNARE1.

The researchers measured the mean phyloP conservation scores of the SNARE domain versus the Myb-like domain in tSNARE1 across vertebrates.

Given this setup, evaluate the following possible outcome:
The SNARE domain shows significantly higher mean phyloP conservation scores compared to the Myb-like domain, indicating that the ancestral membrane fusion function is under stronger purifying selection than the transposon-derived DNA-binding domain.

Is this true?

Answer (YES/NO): NO